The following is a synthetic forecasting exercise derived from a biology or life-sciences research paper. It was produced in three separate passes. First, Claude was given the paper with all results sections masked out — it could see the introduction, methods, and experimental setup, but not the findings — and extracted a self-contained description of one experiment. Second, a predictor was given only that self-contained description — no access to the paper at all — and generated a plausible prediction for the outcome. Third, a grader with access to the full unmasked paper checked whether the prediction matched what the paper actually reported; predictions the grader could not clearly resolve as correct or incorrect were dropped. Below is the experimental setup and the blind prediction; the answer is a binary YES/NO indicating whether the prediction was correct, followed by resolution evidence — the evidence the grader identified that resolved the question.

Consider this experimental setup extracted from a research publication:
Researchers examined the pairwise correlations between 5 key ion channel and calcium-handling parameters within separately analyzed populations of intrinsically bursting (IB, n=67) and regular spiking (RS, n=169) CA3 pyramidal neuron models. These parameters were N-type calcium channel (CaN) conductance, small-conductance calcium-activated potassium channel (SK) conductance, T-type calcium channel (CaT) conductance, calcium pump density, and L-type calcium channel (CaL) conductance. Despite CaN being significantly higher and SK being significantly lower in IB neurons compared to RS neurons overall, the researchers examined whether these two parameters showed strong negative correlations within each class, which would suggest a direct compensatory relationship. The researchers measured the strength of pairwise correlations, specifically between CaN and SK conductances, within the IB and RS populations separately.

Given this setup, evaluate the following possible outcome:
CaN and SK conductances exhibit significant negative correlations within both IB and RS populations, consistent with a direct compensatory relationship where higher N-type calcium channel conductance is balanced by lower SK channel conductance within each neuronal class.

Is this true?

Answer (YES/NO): NO